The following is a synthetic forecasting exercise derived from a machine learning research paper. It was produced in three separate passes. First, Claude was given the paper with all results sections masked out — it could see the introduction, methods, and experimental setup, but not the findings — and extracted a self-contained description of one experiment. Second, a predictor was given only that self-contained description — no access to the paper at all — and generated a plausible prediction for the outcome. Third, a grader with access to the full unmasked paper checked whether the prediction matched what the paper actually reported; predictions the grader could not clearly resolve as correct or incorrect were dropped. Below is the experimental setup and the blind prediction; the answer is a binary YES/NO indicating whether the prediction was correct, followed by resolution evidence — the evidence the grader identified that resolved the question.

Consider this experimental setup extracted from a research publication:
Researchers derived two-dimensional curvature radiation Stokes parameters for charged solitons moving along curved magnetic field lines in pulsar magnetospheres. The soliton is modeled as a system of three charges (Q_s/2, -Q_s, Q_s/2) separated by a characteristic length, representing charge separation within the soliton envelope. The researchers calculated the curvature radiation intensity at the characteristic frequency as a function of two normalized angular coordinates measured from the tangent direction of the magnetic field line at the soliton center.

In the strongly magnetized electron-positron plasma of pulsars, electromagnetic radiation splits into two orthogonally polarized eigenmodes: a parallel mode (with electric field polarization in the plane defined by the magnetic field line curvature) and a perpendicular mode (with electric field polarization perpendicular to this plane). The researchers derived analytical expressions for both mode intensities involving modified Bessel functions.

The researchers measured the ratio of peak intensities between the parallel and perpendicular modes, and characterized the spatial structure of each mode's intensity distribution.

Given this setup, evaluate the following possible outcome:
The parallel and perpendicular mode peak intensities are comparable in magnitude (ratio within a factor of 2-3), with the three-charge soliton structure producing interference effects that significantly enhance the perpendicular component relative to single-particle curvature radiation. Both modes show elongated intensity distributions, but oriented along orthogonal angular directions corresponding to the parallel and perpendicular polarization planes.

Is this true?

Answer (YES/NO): NO